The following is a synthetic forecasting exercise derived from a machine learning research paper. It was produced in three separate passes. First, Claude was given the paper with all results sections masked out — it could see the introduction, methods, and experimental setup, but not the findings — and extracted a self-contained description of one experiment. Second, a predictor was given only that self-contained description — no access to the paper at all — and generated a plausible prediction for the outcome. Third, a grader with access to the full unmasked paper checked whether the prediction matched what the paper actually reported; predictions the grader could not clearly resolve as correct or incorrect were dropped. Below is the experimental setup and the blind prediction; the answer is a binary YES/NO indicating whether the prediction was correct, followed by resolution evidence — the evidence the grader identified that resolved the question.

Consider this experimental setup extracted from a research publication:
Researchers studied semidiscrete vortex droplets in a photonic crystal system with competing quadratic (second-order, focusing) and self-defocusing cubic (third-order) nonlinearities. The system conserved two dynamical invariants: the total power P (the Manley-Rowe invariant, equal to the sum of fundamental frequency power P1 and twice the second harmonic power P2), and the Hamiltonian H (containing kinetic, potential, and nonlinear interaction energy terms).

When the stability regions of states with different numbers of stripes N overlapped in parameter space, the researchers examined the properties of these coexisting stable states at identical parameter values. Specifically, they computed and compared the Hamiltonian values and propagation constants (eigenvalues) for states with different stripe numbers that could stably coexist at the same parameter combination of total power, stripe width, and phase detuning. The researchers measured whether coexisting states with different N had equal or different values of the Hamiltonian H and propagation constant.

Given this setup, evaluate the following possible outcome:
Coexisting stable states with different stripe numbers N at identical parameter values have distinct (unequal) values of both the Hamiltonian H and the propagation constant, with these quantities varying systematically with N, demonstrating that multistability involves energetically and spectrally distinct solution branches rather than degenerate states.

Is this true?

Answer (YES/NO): NO